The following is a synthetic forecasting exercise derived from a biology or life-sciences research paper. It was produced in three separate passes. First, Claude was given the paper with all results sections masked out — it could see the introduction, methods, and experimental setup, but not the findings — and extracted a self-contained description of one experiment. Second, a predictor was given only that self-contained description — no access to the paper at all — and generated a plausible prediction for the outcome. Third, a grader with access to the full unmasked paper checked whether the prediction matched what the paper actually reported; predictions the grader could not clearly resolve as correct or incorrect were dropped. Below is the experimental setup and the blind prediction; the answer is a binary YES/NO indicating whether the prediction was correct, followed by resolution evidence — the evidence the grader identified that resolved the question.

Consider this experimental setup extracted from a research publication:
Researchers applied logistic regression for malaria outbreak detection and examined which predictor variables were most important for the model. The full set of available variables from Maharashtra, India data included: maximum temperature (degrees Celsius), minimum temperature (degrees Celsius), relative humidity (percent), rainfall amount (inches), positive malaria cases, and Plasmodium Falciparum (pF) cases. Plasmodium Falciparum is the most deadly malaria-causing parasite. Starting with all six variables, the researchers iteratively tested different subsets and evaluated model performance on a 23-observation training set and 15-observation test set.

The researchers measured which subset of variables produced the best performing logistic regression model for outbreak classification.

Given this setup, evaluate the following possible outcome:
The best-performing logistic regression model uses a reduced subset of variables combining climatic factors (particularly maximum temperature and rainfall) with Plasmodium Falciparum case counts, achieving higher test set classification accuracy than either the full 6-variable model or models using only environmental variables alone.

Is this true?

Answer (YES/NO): NO